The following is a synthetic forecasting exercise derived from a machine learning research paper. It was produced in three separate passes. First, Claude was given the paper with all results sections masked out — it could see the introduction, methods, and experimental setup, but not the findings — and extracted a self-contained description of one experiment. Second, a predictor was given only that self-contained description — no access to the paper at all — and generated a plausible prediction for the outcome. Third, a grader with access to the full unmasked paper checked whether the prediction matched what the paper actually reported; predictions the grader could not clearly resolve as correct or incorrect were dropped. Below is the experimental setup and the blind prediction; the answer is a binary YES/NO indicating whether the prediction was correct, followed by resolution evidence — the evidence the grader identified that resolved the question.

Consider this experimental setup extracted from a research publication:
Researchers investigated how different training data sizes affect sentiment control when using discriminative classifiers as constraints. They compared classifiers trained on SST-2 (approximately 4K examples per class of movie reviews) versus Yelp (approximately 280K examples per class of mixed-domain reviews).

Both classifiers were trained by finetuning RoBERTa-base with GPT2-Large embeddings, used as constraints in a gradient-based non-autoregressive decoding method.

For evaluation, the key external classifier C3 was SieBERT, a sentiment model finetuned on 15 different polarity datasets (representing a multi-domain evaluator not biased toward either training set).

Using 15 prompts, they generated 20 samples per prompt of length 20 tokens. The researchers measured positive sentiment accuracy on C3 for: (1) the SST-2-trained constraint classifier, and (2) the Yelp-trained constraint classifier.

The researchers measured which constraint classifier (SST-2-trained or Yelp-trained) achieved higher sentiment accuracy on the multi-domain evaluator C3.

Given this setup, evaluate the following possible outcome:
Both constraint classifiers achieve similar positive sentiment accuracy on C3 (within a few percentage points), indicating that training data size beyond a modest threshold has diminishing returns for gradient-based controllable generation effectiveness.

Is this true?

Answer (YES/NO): NO